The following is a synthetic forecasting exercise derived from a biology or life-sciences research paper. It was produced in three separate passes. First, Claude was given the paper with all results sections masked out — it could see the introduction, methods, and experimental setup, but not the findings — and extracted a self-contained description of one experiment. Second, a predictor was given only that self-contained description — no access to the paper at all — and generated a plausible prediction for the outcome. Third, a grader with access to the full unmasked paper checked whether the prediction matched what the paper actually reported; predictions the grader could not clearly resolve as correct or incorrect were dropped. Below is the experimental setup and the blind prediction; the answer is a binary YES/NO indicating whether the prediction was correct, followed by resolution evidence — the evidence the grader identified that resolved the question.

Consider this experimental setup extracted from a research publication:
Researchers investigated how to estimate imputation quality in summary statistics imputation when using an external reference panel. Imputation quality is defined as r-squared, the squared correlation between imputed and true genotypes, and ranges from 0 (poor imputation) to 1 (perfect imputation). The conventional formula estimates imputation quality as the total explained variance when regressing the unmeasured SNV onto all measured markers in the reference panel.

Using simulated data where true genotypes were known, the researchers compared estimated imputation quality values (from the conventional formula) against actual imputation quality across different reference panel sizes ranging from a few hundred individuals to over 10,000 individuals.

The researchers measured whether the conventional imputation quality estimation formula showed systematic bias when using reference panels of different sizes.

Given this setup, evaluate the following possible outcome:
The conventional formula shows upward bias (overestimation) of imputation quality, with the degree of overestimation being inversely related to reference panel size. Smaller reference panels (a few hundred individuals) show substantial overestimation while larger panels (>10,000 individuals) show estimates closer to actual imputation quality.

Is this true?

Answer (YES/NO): YES